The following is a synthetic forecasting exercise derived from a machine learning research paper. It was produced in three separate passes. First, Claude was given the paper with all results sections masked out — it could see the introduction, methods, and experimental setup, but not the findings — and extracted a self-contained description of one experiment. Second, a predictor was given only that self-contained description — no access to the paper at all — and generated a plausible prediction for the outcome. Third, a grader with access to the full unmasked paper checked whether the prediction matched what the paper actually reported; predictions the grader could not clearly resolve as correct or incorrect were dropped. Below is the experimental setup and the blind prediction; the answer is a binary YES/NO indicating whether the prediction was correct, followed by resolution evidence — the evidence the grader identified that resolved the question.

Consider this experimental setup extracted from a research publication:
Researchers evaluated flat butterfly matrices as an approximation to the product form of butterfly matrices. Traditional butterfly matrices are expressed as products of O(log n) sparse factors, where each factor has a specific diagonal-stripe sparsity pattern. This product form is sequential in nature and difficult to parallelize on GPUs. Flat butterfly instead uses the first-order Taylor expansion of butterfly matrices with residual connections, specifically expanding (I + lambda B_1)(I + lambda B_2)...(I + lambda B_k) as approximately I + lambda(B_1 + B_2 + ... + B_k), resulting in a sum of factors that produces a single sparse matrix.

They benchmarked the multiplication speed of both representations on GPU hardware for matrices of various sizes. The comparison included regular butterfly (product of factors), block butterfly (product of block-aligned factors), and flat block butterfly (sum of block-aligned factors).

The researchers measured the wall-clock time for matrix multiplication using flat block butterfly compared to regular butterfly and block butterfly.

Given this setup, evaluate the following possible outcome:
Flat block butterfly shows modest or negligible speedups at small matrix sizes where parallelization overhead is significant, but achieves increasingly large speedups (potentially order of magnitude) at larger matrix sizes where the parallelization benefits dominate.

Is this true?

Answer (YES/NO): NO